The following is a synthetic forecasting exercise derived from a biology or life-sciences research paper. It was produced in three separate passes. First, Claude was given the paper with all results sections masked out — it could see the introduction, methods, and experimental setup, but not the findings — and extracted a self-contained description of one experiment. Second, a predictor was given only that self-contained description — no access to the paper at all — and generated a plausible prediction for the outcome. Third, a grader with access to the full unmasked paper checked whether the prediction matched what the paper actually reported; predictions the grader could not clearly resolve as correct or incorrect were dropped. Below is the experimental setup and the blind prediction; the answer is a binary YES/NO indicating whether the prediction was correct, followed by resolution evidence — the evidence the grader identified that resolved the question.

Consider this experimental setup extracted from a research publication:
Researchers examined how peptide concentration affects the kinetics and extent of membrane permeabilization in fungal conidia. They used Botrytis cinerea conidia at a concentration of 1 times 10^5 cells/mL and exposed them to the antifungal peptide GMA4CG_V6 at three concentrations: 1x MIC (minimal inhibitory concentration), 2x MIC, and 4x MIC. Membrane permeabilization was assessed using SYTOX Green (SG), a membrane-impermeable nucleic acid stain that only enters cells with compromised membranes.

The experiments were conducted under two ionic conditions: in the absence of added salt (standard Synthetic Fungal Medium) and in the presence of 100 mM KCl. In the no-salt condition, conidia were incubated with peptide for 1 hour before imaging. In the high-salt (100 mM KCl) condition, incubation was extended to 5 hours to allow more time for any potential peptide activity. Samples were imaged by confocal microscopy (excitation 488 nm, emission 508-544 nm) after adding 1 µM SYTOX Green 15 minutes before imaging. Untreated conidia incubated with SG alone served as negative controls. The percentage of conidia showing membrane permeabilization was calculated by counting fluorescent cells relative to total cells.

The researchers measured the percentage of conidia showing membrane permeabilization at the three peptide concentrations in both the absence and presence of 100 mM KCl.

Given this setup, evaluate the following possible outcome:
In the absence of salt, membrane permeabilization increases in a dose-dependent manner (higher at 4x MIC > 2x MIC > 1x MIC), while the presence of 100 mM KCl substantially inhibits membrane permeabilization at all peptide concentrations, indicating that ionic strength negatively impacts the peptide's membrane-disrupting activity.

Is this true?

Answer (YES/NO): NO